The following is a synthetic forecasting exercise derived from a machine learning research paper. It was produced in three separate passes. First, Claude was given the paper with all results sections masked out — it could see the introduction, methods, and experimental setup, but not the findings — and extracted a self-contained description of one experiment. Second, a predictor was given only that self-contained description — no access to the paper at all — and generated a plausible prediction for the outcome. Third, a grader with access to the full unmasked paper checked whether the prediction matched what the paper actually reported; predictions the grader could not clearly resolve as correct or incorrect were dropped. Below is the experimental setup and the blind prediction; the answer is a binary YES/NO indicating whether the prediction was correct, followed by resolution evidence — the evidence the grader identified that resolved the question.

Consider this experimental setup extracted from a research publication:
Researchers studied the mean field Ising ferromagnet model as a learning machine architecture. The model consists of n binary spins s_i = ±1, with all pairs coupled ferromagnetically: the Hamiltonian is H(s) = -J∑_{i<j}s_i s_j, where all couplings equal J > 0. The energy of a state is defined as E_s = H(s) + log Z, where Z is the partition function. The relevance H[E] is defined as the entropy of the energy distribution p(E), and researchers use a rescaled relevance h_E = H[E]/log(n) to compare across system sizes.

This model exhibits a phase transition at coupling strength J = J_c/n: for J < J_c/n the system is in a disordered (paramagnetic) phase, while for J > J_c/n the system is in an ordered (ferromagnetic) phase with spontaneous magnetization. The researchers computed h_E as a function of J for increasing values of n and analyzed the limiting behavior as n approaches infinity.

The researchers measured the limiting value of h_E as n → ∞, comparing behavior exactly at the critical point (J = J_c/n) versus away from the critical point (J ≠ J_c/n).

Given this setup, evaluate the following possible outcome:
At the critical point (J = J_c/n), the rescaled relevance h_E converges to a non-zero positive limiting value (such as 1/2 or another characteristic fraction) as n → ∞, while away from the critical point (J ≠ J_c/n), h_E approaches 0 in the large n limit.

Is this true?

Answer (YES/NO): NO